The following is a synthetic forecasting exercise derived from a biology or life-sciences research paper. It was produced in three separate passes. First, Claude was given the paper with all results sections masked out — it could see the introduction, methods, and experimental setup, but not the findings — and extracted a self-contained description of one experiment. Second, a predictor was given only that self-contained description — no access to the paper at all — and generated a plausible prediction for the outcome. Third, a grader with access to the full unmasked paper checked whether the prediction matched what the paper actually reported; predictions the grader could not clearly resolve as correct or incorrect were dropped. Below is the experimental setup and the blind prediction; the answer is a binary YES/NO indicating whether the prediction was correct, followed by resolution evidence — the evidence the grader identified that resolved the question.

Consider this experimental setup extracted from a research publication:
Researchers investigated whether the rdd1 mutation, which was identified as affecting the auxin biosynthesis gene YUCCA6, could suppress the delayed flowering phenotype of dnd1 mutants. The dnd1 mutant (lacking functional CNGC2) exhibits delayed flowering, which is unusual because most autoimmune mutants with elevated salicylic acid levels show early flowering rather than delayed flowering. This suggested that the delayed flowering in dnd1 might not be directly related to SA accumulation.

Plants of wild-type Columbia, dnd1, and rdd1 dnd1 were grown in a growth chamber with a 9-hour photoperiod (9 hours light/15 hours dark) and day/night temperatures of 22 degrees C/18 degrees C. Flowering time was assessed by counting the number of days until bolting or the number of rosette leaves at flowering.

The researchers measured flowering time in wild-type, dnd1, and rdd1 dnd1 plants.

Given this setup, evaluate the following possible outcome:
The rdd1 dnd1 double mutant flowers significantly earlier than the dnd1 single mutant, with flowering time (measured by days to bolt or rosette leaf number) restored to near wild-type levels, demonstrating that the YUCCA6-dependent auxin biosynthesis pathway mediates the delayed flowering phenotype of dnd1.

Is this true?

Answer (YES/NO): NO